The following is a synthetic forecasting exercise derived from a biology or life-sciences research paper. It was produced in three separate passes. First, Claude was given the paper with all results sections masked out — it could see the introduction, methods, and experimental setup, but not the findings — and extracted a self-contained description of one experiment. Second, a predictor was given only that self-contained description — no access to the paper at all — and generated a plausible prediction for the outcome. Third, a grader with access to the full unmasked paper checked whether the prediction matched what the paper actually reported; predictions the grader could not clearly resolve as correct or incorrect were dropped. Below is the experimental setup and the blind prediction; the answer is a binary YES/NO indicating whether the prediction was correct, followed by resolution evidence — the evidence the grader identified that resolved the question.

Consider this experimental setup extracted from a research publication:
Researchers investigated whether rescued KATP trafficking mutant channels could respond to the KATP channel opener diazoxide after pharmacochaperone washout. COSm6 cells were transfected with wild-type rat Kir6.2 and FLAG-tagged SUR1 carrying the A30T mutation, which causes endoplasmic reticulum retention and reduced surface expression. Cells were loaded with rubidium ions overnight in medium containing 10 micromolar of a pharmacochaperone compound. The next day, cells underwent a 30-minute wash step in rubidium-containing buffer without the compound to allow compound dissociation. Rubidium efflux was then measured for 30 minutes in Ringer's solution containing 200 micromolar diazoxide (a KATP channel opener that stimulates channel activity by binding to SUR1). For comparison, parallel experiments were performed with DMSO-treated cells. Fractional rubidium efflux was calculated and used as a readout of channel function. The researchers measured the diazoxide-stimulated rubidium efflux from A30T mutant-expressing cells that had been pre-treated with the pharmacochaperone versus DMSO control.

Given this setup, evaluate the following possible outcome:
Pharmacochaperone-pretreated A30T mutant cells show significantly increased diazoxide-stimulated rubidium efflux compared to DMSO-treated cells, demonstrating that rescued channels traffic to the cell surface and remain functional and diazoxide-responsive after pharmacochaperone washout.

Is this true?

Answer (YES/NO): YES